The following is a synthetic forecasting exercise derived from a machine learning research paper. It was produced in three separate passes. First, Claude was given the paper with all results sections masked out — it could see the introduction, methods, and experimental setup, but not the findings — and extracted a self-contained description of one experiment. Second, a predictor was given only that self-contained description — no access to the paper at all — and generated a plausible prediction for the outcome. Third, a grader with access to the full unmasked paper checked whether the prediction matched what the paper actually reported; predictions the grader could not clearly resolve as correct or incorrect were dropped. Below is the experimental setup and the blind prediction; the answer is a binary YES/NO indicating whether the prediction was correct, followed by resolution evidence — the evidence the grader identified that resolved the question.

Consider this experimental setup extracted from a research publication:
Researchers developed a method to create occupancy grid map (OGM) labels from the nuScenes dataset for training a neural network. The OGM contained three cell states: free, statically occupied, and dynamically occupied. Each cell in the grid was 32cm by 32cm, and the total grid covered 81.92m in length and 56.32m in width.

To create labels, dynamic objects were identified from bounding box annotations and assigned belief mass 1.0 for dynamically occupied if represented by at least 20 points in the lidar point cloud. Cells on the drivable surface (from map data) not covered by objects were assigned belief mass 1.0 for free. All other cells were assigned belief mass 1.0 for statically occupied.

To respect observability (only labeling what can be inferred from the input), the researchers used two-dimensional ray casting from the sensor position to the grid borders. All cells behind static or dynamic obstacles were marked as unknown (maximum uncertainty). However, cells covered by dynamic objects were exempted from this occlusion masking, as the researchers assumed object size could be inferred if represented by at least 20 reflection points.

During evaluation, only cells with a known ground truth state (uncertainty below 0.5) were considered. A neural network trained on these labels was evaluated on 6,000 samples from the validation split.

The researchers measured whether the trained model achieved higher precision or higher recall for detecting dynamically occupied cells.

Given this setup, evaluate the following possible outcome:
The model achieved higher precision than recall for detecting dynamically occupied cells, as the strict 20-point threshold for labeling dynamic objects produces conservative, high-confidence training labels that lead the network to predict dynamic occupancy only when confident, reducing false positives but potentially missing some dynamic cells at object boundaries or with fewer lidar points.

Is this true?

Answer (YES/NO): YES